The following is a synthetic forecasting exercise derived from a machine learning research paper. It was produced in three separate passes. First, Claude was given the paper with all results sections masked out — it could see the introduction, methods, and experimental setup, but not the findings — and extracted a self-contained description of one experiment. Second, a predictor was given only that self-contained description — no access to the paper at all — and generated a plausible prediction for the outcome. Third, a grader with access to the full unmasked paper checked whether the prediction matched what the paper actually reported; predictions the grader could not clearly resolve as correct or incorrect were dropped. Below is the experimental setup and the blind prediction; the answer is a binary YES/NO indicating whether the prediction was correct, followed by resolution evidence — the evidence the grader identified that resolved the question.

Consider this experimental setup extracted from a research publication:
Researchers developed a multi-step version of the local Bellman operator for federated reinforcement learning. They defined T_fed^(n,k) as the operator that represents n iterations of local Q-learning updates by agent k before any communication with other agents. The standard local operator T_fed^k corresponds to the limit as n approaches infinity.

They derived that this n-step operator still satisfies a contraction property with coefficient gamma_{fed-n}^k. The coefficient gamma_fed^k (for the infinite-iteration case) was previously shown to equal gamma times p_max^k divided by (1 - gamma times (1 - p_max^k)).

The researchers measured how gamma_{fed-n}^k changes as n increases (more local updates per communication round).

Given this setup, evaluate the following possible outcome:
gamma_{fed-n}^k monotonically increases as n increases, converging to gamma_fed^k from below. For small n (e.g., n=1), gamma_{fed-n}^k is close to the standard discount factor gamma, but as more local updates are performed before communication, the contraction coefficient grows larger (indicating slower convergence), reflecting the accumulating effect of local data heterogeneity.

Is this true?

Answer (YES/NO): NO